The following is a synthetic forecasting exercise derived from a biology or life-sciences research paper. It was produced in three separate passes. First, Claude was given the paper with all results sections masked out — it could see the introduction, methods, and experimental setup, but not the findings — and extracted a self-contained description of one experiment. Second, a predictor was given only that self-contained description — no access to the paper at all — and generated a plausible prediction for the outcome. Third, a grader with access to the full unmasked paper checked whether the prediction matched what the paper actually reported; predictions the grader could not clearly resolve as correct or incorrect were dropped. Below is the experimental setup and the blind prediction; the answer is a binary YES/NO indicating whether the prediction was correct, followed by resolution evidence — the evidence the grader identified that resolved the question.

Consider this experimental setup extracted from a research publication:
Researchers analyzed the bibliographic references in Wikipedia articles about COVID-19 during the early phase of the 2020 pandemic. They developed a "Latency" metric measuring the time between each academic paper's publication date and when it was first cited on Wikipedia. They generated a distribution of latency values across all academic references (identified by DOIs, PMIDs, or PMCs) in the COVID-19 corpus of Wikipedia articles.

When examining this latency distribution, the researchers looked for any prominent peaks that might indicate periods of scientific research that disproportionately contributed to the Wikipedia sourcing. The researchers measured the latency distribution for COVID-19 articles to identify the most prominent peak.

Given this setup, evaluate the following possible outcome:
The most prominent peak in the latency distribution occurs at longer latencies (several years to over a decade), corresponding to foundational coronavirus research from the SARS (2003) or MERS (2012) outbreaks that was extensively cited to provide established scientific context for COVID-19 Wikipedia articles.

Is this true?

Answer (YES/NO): YES